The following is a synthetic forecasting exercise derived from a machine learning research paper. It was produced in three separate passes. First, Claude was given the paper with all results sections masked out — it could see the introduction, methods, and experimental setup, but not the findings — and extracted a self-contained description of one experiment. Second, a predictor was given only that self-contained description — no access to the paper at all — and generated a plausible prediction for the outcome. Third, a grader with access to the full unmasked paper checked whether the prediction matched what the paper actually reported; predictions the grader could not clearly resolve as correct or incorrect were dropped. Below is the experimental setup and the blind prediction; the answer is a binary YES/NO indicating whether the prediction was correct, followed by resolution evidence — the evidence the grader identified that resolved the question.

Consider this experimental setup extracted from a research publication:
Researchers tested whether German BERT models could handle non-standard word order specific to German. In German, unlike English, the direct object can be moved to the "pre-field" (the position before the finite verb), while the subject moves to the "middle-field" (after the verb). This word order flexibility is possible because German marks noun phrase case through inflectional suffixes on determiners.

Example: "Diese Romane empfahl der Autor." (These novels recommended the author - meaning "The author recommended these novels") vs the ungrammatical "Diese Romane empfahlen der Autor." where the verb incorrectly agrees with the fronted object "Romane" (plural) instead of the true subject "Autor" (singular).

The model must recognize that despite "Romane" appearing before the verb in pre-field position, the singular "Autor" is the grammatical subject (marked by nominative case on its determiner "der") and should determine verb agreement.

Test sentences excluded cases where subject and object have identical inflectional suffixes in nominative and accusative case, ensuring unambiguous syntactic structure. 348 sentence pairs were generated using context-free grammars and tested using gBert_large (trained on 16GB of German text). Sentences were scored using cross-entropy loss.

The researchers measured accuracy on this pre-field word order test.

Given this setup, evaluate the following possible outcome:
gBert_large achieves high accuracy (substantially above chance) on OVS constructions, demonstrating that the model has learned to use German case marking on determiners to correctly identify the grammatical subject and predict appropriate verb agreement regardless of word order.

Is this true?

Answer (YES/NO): YES